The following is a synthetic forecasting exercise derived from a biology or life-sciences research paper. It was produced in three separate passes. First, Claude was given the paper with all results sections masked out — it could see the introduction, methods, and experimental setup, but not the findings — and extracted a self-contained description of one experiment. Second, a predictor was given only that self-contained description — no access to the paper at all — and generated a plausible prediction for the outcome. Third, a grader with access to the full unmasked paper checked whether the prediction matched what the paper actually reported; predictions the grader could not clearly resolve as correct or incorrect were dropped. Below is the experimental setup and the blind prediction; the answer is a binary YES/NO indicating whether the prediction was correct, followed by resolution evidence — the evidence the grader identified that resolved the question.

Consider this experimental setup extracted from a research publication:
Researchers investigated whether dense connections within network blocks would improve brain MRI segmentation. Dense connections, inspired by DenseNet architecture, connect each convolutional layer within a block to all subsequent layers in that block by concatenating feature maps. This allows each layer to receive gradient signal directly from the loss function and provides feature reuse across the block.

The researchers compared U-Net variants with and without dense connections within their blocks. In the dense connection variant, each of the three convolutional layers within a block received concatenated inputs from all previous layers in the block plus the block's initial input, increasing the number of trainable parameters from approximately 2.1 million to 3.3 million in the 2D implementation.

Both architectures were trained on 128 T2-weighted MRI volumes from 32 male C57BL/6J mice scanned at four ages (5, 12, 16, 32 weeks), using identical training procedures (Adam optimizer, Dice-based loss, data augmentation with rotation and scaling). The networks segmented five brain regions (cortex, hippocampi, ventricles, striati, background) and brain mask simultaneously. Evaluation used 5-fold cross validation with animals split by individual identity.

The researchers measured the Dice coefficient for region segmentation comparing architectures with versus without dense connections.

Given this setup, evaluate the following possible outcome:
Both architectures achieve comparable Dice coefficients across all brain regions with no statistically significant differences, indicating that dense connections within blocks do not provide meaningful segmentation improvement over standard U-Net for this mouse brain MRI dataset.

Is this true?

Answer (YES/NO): NO